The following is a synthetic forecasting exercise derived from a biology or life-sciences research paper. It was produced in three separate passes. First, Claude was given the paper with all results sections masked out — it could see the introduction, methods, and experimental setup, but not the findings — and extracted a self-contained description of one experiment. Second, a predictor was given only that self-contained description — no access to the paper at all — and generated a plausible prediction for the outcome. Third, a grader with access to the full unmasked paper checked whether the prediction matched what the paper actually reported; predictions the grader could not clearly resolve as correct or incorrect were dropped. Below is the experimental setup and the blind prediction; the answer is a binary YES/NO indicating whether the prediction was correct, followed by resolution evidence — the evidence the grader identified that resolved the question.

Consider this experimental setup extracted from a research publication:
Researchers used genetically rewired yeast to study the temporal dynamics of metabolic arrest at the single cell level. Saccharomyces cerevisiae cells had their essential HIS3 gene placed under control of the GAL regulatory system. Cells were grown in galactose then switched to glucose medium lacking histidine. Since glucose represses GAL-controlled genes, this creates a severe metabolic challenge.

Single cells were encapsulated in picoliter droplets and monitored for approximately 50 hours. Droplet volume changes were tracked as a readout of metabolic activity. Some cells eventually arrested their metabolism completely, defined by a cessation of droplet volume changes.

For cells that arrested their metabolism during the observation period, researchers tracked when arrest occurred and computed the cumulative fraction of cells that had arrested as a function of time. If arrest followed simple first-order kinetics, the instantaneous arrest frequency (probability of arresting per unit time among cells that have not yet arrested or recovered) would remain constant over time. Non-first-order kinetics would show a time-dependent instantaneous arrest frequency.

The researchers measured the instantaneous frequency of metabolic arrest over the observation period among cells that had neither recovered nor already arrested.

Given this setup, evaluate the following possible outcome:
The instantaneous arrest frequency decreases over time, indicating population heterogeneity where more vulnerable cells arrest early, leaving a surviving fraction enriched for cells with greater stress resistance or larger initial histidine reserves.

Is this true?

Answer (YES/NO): NO